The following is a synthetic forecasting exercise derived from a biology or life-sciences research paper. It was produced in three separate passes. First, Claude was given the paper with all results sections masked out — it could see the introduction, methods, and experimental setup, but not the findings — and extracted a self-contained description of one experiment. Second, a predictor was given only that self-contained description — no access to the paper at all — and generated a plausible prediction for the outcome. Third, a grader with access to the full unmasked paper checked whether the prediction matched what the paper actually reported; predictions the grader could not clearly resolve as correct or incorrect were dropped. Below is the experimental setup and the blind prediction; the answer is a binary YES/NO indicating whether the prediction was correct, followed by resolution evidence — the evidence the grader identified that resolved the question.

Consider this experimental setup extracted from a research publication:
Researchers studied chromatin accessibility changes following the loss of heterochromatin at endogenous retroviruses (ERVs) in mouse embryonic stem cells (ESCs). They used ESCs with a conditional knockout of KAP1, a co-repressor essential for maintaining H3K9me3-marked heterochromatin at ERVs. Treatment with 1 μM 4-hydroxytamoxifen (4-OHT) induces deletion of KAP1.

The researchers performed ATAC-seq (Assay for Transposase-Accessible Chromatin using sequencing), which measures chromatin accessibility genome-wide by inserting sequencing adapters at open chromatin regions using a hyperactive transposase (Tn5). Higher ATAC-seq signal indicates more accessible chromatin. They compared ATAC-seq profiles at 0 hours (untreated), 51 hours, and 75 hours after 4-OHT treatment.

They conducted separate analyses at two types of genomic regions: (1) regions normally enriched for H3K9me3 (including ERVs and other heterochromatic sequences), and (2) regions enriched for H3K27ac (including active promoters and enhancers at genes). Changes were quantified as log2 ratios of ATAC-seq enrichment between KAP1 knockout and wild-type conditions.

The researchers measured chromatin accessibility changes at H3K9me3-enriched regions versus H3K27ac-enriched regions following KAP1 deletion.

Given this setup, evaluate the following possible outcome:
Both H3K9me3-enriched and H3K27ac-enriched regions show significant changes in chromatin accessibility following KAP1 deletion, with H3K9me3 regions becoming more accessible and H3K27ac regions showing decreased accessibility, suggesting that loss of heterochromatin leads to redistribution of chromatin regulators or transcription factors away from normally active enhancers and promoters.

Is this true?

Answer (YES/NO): YES